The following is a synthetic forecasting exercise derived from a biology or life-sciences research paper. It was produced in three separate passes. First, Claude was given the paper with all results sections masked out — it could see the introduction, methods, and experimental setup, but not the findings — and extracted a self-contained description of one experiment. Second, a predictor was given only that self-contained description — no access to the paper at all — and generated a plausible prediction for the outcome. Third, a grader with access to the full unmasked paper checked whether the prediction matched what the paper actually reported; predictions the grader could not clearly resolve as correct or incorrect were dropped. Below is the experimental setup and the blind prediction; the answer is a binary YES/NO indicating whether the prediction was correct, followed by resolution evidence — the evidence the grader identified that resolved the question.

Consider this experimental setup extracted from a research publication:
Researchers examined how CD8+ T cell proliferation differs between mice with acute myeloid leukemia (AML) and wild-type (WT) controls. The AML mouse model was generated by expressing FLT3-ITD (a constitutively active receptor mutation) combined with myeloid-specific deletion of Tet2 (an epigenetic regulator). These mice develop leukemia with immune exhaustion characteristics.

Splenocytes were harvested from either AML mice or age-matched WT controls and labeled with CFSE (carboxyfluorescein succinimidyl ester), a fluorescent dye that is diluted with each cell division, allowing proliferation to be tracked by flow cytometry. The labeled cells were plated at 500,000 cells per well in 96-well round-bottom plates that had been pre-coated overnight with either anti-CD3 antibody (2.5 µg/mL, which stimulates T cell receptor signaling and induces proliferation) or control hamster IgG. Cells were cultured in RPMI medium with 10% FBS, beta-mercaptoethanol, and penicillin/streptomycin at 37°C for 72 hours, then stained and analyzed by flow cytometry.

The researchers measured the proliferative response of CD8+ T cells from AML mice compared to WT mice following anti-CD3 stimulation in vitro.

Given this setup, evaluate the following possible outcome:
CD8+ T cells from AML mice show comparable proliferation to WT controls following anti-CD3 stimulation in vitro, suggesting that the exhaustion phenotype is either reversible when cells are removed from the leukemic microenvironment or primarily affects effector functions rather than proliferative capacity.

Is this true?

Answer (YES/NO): NO